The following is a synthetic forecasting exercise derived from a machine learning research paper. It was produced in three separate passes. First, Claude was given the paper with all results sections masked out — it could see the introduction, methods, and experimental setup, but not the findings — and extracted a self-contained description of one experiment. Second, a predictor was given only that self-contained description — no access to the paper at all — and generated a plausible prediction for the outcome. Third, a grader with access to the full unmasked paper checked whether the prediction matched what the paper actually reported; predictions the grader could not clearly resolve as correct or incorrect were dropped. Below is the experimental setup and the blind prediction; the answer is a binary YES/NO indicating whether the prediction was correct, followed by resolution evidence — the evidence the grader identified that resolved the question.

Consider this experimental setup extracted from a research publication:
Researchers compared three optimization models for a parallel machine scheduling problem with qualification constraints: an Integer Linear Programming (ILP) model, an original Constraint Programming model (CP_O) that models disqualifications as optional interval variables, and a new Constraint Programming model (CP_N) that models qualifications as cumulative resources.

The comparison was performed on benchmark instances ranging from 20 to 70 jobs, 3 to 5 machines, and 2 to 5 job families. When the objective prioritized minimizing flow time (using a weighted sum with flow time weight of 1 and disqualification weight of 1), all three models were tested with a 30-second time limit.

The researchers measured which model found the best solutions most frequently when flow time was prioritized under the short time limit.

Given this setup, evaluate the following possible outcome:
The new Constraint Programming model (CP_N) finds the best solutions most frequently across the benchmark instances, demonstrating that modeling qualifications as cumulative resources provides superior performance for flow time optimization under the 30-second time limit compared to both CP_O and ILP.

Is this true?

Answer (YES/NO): NO